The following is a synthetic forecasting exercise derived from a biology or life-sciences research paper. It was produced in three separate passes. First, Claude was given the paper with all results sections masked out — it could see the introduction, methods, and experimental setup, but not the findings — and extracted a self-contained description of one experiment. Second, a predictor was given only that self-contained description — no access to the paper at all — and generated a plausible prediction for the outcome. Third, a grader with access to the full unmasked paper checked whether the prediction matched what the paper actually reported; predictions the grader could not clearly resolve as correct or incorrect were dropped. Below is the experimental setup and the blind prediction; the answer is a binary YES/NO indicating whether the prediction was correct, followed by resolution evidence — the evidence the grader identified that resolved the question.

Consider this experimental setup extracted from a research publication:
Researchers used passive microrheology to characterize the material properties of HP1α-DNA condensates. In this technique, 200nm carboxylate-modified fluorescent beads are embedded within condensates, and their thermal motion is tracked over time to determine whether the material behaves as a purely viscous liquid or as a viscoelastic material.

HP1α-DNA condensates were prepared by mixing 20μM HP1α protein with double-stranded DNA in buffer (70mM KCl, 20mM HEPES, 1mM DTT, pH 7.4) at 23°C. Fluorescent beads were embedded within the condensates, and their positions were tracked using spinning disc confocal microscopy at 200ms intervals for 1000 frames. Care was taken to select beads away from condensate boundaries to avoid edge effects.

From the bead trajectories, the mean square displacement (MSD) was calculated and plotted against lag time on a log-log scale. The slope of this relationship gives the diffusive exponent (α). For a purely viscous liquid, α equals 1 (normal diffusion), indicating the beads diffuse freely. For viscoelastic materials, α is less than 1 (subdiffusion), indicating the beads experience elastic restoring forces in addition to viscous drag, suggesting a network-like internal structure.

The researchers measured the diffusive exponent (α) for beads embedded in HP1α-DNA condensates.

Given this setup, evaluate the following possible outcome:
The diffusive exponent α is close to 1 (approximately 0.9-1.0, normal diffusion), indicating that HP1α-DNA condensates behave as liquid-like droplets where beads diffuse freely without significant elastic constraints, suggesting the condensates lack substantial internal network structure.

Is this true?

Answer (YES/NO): NO